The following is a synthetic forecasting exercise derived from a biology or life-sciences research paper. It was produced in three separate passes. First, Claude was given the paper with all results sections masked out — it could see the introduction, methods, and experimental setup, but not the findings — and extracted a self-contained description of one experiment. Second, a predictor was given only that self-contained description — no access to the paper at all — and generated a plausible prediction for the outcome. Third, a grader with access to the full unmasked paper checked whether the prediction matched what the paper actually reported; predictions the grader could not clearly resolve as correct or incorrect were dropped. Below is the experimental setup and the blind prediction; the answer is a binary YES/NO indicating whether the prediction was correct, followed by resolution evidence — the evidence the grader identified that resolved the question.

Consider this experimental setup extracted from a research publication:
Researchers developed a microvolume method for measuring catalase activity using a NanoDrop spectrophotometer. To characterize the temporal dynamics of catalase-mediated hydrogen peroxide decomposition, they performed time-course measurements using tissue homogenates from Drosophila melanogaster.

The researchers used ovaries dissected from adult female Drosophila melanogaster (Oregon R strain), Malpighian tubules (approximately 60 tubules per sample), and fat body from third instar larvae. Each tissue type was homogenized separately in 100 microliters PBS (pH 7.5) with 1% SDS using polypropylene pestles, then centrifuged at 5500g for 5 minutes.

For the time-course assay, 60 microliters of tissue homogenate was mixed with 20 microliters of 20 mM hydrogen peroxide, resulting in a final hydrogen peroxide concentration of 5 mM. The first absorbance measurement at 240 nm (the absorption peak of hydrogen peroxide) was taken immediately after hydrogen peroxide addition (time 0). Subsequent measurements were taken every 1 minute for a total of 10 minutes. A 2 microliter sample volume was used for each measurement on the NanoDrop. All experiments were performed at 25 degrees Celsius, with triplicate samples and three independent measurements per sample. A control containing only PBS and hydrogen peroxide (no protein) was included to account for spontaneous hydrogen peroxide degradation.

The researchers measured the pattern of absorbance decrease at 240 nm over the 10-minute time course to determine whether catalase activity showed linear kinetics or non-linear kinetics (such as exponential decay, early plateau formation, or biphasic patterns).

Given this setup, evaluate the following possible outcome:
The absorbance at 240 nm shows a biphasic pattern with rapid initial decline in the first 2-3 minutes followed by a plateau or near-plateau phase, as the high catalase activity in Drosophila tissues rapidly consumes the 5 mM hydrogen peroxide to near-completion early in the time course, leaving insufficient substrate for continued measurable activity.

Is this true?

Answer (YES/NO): NO